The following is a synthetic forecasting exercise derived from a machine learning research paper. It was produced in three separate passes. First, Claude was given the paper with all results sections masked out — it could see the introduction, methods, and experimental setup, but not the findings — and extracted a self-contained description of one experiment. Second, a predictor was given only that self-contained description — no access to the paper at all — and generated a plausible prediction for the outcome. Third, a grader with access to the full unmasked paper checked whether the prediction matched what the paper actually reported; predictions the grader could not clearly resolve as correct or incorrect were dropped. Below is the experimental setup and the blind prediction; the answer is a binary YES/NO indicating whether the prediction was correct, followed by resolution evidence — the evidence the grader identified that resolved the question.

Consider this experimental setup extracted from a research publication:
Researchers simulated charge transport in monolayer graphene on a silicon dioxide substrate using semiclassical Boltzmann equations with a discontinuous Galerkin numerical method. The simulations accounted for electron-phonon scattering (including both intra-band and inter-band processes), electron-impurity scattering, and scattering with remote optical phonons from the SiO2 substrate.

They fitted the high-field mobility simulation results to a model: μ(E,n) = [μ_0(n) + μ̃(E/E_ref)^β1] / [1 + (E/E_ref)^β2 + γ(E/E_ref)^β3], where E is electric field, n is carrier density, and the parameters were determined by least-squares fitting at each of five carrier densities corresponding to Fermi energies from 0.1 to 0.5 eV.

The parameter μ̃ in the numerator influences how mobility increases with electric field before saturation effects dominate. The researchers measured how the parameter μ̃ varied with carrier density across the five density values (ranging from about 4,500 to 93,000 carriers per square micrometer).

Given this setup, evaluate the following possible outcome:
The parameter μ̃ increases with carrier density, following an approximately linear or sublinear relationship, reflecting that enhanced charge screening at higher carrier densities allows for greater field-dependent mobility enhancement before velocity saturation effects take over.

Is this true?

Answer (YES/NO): NO